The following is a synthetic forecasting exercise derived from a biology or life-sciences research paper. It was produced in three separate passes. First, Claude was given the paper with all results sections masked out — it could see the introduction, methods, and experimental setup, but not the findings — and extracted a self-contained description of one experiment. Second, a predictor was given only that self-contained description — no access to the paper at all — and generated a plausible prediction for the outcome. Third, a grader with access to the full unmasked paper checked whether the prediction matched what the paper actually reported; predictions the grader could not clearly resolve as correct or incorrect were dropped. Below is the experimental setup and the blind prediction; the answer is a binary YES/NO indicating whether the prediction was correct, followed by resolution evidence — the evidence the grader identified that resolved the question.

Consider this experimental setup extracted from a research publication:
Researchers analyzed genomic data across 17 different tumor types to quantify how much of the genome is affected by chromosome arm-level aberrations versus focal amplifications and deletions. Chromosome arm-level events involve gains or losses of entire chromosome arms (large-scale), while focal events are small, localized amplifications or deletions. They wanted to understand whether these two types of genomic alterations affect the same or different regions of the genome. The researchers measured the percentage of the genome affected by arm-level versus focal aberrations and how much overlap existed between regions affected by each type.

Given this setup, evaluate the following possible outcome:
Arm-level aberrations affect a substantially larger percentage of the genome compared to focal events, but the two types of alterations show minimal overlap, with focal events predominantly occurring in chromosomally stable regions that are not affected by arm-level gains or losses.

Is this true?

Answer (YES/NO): YES